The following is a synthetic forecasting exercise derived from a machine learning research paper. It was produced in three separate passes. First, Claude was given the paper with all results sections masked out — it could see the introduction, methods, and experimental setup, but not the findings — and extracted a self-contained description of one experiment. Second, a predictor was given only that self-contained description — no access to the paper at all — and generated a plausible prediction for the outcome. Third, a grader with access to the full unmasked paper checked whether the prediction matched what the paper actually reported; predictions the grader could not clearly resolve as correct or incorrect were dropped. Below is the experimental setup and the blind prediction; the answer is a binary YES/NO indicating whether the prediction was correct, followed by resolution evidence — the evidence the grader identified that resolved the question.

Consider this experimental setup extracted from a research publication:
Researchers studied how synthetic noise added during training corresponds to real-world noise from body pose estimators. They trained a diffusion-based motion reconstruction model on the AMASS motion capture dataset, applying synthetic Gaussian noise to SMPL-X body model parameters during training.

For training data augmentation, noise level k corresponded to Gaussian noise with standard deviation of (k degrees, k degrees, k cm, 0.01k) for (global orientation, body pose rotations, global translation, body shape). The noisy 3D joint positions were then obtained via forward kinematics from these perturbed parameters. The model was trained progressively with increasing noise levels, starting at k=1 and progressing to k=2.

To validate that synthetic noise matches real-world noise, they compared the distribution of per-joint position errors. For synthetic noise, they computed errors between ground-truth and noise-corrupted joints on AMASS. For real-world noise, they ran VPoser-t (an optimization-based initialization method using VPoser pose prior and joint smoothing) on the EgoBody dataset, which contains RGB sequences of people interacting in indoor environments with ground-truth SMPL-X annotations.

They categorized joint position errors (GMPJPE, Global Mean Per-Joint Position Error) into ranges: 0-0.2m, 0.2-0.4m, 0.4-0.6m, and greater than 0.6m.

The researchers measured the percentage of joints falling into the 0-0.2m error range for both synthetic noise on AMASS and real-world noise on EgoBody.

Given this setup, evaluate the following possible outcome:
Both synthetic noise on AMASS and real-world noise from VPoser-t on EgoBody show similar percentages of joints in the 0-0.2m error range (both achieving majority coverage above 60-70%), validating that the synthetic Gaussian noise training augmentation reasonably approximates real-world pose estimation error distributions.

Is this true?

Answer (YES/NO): YES